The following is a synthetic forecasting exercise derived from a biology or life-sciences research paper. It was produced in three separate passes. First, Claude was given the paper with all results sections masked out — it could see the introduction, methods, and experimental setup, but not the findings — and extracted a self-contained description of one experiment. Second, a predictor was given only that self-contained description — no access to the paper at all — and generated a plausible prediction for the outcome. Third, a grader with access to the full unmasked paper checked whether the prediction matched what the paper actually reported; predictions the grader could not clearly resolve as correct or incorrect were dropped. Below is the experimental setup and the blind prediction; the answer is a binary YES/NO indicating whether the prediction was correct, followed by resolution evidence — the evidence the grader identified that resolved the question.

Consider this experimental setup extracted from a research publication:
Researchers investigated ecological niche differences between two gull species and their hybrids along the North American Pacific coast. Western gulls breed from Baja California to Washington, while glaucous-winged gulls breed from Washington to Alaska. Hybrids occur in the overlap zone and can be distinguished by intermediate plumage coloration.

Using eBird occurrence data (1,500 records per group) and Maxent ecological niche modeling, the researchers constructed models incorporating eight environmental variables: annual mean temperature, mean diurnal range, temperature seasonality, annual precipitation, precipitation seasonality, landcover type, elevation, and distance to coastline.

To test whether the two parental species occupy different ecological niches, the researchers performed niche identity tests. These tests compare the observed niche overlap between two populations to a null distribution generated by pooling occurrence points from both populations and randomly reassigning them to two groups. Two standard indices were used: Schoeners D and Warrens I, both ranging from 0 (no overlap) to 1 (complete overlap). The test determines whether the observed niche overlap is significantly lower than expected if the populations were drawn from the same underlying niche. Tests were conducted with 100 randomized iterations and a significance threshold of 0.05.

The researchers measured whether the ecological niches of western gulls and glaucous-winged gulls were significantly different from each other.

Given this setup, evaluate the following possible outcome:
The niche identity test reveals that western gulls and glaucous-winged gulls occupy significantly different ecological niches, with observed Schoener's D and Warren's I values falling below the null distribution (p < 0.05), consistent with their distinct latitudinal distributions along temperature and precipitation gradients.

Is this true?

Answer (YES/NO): YES